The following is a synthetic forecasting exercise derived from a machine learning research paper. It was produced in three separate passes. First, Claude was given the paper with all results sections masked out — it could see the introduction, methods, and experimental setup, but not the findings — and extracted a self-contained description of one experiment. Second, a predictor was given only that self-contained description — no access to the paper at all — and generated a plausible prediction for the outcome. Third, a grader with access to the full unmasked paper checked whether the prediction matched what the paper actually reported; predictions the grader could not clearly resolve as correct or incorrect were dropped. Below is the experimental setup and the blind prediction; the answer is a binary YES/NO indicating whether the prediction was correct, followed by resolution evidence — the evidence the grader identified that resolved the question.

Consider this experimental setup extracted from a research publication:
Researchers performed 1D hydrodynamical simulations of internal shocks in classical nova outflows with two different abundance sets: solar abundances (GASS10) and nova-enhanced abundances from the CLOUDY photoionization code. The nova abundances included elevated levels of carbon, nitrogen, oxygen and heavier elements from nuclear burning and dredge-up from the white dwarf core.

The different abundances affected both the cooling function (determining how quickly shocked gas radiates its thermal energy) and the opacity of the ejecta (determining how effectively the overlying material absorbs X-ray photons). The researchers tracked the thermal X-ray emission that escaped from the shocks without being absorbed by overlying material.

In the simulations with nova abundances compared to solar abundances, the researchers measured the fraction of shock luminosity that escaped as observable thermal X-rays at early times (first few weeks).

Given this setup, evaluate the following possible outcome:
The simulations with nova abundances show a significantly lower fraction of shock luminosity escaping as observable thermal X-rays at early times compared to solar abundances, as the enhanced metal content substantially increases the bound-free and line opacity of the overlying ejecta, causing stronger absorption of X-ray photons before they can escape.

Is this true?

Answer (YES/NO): NO